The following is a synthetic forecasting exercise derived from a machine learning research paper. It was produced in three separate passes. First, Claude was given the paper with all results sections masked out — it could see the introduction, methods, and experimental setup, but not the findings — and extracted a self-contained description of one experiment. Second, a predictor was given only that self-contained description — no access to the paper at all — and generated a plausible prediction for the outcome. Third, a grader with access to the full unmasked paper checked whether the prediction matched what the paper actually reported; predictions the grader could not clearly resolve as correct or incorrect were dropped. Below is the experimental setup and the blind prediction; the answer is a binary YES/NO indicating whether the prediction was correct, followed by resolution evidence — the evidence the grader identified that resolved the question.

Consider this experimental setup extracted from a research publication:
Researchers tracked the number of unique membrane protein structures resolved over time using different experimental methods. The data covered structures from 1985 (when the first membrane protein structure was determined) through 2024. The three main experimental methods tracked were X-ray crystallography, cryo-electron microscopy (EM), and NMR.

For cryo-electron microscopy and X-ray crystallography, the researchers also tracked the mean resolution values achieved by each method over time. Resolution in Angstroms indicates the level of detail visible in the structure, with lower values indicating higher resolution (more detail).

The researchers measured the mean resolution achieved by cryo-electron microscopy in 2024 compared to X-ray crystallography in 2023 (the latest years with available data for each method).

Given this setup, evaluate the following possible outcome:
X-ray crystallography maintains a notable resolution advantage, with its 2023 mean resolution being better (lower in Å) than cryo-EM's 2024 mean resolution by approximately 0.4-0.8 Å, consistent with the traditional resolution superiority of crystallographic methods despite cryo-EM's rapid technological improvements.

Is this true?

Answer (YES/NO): YES